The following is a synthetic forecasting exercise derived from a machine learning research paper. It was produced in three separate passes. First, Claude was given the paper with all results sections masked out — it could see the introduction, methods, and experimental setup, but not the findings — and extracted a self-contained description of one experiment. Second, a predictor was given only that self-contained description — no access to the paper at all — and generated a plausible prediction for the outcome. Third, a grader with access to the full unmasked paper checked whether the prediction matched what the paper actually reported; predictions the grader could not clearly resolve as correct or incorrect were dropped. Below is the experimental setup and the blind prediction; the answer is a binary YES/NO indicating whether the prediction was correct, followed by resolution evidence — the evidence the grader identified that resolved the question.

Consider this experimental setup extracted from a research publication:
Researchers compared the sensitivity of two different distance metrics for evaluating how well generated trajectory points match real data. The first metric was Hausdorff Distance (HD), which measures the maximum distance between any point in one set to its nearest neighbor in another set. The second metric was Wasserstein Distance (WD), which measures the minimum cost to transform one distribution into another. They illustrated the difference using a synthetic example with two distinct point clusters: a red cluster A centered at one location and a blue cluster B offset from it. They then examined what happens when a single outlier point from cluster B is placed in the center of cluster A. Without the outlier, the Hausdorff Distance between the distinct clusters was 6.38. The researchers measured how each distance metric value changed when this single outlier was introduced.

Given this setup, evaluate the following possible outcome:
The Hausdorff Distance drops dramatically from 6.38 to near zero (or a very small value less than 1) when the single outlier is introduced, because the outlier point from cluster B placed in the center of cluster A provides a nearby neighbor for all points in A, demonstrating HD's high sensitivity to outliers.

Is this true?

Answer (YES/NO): NO